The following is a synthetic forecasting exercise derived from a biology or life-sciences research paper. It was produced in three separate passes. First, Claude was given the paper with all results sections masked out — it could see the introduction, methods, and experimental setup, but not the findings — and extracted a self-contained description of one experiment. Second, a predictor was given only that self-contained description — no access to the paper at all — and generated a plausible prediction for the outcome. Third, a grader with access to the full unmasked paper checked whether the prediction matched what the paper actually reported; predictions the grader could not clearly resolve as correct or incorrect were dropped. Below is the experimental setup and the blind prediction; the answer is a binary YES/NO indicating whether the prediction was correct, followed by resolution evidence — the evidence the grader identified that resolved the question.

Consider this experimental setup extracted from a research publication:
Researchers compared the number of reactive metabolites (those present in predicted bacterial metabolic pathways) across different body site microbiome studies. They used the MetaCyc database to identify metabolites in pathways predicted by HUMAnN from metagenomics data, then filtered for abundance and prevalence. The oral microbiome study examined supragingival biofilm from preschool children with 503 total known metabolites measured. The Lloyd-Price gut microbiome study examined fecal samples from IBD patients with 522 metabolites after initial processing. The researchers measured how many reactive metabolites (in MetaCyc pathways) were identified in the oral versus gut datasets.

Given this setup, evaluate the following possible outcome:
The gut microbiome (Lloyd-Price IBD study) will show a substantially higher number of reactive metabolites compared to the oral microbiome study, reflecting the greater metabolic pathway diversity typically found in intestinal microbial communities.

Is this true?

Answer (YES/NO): NO